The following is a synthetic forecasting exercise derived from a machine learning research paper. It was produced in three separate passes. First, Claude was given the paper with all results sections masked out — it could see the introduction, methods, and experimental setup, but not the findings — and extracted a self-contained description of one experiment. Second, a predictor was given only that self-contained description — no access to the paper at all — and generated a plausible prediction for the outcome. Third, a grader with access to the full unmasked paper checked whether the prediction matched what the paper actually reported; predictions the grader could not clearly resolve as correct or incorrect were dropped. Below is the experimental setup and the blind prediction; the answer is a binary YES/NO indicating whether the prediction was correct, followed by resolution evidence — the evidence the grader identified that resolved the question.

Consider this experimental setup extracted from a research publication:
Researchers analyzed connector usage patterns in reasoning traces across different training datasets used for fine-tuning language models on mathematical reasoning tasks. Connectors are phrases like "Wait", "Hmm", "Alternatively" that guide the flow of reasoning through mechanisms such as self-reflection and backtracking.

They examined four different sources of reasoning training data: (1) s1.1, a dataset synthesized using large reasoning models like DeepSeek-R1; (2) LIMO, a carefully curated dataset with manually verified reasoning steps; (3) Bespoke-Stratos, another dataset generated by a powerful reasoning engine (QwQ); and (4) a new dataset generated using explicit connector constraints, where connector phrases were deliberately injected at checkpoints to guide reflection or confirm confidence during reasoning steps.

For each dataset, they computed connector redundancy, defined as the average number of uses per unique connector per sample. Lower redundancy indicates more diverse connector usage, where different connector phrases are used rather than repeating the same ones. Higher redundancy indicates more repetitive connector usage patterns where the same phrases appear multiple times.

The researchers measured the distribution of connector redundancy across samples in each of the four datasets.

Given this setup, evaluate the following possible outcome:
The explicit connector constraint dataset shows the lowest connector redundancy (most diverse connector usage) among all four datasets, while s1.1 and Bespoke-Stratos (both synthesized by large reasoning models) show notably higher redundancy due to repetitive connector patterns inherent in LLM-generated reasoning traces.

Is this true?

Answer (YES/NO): YES